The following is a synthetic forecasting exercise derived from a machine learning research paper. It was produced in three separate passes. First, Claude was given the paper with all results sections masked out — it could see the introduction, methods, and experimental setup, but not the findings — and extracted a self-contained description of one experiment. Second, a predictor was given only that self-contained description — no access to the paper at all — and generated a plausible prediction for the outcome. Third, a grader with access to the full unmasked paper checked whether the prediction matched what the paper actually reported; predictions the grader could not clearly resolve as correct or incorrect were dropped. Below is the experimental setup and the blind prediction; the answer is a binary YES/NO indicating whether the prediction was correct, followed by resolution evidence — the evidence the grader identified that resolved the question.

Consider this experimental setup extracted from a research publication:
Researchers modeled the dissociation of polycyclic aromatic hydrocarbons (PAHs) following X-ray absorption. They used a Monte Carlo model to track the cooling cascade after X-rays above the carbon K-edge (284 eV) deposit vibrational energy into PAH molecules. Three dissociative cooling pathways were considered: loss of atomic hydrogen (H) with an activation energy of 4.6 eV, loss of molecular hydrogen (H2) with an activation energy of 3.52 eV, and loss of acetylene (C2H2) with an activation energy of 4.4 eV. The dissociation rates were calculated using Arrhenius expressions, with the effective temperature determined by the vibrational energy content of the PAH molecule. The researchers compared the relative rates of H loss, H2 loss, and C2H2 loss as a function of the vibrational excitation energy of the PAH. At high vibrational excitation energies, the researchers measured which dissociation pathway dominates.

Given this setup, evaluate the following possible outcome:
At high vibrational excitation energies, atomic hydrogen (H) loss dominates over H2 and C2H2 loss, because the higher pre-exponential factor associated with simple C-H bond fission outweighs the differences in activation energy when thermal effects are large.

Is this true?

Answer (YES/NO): YES